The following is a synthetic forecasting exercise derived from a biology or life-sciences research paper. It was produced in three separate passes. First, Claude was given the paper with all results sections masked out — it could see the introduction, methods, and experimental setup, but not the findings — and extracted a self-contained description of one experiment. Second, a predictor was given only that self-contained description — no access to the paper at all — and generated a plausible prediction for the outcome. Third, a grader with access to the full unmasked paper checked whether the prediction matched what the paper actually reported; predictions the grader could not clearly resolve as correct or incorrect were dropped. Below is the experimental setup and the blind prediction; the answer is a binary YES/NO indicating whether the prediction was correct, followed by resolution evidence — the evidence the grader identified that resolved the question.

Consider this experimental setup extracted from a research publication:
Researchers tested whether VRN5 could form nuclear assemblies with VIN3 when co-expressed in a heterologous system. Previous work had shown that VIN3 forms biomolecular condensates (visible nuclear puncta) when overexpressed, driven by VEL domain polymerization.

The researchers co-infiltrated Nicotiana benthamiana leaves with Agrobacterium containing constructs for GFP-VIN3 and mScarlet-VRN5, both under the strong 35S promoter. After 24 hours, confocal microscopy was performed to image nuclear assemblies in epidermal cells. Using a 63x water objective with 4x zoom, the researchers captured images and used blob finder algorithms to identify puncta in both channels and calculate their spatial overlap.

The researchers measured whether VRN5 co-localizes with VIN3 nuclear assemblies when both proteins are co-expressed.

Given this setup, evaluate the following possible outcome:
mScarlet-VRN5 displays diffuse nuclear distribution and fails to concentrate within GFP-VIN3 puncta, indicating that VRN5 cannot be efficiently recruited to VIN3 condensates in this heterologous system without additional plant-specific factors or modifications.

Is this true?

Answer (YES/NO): NO